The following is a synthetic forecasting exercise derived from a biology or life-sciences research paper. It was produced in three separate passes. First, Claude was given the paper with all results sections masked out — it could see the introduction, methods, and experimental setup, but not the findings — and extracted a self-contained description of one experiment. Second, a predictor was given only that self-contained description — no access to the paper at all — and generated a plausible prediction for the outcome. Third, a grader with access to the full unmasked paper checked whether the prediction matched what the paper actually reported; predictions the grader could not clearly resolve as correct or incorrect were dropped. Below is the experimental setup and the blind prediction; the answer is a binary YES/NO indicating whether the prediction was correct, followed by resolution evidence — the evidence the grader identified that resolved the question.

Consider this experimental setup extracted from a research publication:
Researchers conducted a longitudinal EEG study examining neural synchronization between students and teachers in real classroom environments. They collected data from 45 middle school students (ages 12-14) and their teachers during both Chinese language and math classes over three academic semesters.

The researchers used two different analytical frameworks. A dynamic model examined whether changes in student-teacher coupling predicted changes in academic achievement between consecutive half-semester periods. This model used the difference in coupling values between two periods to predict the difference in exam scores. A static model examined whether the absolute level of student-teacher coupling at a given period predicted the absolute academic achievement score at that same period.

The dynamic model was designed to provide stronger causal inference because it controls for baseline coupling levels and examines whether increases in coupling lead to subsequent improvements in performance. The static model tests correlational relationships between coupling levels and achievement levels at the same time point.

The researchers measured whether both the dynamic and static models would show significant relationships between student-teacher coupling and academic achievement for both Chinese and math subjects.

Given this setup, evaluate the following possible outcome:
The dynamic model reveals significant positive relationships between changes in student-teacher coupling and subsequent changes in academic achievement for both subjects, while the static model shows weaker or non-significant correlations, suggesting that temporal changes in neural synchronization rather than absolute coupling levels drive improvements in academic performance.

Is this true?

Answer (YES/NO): NO